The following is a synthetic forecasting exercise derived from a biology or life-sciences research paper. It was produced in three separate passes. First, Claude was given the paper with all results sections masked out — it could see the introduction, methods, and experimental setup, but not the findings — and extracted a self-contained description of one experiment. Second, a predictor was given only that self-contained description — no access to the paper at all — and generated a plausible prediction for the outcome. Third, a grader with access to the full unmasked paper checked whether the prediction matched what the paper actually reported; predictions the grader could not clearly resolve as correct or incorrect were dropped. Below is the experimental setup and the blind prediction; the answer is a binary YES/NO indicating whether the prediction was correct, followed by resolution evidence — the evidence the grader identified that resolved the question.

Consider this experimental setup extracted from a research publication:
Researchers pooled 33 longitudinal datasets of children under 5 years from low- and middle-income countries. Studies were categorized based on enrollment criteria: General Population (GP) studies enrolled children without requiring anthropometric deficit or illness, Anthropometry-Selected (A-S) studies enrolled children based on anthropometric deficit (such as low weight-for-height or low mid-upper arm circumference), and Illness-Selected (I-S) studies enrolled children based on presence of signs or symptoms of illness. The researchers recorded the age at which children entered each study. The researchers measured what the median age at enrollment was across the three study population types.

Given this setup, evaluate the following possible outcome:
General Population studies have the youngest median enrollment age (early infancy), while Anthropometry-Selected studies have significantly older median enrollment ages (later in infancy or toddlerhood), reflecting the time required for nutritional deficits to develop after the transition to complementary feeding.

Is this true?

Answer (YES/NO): YES